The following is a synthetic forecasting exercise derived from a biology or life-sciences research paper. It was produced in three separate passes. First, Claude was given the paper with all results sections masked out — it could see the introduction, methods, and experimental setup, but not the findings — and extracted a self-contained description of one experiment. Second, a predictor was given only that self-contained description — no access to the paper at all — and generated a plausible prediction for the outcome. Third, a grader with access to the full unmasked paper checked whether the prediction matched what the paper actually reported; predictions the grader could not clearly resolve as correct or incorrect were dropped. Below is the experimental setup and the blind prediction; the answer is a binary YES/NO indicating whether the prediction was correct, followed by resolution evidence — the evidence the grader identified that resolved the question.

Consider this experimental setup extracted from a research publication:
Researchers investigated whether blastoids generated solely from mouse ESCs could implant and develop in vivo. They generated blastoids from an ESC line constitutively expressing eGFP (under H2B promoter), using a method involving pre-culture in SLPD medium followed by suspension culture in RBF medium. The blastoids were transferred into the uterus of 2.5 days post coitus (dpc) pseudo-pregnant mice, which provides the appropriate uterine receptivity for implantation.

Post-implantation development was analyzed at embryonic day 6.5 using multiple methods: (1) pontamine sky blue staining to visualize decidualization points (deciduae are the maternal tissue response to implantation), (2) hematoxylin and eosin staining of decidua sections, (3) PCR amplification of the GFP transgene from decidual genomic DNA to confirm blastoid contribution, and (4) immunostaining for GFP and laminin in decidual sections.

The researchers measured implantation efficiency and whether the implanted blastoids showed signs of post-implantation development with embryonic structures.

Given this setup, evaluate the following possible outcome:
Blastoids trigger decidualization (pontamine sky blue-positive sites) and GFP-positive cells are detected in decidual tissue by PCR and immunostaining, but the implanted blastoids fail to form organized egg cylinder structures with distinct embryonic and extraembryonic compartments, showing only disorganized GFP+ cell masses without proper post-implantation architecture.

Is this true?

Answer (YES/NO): NO